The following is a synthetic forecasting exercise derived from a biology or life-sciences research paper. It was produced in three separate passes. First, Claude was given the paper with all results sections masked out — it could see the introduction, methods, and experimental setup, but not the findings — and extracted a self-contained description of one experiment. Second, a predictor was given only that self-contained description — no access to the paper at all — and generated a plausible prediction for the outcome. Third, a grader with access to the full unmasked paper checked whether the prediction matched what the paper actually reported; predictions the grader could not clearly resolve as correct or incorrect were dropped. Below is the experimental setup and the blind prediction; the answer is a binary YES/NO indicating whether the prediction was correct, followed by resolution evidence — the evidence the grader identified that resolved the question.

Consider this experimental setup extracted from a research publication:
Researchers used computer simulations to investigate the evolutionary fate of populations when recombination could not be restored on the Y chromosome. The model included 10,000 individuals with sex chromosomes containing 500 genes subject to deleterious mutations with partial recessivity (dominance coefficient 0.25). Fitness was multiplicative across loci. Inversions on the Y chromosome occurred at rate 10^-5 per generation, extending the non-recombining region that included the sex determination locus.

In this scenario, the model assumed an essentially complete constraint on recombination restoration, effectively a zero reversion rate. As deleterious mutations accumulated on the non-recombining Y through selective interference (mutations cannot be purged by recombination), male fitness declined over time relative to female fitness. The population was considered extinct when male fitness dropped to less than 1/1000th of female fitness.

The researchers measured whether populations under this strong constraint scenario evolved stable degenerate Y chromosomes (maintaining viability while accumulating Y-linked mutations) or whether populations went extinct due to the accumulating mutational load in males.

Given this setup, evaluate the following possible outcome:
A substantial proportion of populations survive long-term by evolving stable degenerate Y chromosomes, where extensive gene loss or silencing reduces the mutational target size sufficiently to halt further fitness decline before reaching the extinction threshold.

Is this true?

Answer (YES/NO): NO